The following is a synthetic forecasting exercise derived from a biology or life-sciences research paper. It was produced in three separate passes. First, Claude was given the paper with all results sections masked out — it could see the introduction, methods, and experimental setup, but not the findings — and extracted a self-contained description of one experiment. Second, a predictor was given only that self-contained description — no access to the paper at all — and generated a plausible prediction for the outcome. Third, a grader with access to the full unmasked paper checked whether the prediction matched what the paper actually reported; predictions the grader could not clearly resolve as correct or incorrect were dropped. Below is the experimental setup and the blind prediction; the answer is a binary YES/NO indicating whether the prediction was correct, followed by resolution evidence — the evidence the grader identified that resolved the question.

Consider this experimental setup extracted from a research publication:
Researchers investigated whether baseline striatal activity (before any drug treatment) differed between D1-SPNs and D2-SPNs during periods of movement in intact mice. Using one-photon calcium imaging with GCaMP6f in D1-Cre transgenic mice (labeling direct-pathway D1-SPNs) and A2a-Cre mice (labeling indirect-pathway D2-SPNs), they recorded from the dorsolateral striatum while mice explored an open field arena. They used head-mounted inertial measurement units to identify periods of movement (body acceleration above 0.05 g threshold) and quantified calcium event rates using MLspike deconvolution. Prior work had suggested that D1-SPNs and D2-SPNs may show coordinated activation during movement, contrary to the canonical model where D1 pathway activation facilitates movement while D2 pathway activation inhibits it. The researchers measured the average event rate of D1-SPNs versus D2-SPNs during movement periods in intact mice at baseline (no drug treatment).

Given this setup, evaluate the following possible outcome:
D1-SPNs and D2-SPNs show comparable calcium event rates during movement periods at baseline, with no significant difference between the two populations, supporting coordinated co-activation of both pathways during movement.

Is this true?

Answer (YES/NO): YES